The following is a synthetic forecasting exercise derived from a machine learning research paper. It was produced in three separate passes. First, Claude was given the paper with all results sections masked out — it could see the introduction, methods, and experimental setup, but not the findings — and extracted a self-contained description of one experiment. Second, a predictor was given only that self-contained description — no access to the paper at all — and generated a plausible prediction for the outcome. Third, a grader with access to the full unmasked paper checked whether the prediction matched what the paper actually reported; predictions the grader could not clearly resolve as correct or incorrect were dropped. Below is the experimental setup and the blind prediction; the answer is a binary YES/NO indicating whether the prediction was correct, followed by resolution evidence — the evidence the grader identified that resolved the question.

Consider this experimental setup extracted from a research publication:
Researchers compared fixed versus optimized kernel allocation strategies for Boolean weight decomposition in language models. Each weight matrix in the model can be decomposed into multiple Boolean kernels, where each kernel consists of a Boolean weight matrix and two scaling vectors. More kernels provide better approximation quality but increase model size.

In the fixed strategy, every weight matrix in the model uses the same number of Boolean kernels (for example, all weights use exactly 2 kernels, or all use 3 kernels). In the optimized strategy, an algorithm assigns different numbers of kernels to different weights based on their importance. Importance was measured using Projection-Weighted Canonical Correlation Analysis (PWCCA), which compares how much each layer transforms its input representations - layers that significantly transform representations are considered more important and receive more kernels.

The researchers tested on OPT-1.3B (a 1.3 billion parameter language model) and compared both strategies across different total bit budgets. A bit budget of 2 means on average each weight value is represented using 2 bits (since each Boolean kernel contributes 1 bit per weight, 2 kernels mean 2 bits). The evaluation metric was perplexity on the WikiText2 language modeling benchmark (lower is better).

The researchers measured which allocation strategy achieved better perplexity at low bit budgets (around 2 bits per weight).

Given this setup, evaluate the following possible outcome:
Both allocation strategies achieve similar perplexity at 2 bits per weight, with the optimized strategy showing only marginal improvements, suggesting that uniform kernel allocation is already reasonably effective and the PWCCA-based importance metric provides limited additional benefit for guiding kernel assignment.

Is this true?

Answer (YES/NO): NO